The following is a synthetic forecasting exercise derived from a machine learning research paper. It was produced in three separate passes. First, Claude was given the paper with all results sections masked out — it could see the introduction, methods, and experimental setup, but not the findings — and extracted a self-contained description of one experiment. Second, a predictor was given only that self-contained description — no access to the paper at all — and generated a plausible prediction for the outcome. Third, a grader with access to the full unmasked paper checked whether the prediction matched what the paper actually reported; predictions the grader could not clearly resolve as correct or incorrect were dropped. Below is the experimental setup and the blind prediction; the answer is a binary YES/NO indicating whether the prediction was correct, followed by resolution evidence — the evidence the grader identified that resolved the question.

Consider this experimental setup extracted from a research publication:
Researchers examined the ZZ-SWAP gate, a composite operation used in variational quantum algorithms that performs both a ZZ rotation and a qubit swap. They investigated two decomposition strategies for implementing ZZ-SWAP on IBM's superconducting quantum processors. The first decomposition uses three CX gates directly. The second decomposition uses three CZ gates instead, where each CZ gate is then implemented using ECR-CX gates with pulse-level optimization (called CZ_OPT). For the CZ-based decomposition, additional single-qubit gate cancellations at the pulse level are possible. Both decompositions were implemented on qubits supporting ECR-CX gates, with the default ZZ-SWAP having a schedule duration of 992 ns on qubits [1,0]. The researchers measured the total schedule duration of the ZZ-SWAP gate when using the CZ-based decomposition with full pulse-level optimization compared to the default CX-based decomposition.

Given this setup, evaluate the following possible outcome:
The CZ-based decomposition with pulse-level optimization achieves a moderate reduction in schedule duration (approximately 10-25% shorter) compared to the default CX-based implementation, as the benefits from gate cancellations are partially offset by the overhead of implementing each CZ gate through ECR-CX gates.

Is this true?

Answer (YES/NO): NO